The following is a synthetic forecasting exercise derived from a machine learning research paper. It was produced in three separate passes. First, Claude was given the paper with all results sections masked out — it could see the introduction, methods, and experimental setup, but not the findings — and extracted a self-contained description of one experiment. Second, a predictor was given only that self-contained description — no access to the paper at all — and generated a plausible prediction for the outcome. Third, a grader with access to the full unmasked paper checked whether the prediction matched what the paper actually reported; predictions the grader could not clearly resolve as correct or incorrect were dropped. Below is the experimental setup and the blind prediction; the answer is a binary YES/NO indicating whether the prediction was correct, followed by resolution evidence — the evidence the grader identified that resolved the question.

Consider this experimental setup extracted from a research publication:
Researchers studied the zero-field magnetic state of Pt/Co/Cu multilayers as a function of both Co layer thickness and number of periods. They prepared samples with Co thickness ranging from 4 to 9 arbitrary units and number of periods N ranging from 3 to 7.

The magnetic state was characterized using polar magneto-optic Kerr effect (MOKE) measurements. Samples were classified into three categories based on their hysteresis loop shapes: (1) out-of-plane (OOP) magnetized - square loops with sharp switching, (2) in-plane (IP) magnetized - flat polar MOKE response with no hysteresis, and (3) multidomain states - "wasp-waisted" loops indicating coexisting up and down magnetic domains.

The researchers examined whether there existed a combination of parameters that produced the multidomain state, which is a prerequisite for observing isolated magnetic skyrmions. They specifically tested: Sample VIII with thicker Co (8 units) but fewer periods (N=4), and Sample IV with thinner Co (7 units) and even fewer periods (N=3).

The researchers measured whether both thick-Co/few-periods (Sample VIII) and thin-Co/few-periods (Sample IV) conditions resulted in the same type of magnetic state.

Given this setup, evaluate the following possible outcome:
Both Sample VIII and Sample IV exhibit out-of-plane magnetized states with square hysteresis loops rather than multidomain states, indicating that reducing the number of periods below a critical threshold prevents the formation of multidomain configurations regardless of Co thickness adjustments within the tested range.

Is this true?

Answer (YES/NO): NO